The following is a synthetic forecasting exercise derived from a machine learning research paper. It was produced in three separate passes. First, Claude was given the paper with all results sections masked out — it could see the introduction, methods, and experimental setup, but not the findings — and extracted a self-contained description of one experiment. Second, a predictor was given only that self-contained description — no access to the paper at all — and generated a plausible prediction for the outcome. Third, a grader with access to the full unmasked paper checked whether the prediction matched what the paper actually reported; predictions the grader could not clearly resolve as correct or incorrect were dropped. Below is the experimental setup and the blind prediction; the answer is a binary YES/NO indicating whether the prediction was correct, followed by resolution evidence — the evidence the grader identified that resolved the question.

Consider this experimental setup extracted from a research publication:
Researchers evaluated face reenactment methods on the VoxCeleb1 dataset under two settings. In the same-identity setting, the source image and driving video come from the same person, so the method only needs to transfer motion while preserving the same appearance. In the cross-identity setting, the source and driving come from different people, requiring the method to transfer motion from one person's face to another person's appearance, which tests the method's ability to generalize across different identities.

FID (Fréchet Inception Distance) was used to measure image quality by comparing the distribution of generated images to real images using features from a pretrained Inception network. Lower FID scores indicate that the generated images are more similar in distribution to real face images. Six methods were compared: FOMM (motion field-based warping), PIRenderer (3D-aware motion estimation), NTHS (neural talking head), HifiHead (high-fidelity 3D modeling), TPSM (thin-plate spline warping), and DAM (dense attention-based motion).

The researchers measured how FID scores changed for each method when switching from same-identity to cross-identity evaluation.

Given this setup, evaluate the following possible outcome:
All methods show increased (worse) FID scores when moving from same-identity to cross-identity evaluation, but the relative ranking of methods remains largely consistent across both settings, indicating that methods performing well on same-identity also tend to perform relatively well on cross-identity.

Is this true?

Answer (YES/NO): NO